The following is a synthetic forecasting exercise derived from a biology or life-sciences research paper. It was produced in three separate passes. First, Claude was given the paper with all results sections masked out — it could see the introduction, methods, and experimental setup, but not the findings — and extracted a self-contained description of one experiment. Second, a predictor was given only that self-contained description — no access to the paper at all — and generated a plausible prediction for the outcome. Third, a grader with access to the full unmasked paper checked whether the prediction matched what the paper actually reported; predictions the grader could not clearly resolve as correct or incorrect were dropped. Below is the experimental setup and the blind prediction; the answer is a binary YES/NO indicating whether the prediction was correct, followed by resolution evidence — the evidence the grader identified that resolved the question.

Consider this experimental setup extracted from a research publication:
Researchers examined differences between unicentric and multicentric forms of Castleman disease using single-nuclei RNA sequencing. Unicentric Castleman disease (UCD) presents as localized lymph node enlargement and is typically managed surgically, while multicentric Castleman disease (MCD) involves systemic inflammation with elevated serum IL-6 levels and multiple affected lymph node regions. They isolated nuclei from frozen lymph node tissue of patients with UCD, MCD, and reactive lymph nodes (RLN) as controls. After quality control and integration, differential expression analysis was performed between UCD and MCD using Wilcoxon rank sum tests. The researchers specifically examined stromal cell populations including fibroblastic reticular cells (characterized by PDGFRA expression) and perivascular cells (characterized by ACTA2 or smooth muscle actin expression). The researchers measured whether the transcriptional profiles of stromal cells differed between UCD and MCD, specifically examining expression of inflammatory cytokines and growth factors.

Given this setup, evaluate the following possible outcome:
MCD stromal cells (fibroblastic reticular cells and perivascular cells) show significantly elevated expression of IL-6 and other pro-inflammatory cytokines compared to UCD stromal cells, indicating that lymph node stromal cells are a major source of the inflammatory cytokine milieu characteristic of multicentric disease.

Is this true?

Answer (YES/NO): NO